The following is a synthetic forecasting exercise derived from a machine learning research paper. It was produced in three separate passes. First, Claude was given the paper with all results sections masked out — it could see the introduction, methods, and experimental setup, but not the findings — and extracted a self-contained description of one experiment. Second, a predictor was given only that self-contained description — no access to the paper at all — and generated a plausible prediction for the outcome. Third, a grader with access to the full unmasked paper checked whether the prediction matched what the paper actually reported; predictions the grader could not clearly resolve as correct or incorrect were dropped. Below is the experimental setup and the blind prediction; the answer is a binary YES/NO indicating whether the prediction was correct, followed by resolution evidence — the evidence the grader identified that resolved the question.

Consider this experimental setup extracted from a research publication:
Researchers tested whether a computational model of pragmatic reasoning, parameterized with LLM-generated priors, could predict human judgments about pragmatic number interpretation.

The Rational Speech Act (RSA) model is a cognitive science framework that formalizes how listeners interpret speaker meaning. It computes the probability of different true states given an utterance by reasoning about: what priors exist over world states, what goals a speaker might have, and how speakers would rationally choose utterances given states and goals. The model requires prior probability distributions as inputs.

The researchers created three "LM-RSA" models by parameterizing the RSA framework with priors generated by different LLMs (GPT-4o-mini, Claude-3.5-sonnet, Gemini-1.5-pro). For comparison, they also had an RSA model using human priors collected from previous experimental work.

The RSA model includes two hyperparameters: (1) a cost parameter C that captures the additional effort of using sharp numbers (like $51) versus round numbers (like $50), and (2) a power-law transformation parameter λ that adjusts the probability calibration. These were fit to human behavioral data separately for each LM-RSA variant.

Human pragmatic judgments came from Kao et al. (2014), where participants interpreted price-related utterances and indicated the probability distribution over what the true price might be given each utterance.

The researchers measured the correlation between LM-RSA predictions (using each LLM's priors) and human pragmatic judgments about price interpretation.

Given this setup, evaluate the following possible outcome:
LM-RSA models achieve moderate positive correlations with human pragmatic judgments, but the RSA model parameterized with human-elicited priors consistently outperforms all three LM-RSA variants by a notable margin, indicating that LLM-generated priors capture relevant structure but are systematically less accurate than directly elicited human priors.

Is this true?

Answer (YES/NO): NO